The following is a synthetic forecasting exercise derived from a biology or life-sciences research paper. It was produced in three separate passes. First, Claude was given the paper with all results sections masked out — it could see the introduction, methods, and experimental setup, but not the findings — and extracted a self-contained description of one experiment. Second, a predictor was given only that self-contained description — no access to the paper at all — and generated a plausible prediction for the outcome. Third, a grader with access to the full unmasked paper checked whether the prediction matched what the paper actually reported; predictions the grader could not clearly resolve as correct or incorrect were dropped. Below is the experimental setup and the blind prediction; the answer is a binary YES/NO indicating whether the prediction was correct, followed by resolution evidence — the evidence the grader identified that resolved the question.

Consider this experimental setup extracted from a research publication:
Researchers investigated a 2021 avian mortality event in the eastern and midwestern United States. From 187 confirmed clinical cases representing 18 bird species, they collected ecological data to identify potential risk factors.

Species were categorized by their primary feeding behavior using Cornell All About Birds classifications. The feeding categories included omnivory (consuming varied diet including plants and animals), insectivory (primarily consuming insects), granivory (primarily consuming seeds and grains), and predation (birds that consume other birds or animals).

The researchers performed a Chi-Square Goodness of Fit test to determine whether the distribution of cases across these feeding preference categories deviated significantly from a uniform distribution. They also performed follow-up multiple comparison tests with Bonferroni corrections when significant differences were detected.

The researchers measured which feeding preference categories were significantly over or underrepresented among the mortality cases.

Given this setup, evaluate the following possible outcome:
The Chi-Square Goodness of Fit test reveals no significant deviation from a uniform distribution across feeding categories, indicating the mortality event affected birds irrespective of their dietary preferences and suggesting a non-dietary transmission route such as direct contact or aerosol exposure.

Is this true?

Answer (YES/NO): NO